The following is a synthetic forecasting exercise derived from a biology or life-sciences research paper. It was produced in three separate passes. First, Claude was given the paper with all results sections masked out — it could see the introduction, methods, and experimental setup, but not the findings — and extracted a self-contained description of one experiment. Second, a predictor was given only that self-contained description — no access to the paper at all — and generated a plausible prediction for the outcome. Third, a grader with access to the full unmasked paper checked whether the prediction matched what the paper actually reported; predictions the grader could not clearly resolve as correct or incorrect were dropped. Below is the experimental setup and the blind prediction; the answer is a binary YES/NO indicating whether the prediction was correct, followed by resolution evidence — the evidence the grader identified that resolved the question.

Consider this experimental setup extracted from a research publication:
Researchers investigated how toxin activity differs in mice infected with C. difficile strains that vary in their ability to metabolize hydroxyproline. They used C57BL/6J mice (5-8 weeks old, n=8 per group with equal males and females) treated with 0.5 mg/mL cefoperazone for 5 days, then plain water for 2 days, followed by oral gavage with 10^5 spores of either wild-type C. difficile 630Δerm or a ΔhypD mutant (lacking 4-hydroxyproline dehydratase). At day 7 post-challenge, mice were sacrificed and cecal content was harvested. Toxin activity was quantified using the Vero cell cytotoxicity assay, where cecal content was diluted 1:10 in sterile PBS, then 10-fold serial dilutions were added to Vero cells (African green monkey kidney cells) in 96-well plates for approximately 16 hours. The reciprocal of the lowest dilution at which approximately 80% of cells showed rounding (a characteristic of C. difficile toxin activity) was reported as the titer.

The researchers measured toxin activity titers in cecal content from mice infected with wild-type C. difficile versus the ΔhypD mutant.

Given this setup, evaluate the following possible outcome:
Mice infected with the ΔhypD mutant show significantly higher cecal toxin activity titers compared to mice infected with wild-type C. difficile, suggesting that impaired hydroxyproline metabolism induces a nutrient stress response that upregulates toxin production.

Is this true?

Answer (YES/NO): NO